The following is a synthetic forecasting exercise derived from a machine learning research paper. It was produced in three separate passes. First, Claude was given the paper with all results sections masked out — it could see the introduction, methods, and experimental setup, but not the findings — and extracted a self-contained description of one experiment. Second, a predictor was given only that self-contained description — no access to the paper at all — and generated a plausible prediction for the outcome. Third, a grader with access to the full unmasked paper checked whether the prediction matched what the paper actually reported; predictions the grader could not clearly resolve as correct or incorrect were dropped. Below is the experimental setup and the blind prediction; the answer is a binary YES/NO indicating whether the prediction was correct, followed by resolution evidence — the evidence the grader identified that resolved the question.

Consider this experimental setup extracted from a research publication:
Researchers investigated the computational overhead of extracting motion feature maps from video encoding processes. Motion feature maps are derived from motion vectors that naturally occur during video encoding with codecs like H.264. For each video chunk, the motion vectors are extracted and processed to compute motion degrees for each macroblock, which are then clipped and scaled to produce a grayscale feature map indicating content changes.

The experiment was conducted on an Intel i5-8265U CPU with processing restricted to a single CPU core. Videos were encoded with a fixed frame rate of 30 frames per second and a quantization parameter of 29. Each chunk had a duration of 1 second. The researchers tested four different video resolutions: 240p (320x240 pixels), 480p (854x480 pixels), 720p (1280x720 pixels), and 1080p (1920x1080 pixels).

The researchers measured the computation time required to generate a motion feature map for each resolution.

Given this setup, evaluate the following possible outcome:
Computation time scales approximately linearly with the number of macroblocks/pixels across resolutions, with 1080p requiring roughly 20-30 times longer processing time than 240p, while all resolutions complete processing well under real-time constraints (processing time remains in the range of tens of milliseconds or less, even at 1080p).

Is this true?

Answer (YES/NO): YES